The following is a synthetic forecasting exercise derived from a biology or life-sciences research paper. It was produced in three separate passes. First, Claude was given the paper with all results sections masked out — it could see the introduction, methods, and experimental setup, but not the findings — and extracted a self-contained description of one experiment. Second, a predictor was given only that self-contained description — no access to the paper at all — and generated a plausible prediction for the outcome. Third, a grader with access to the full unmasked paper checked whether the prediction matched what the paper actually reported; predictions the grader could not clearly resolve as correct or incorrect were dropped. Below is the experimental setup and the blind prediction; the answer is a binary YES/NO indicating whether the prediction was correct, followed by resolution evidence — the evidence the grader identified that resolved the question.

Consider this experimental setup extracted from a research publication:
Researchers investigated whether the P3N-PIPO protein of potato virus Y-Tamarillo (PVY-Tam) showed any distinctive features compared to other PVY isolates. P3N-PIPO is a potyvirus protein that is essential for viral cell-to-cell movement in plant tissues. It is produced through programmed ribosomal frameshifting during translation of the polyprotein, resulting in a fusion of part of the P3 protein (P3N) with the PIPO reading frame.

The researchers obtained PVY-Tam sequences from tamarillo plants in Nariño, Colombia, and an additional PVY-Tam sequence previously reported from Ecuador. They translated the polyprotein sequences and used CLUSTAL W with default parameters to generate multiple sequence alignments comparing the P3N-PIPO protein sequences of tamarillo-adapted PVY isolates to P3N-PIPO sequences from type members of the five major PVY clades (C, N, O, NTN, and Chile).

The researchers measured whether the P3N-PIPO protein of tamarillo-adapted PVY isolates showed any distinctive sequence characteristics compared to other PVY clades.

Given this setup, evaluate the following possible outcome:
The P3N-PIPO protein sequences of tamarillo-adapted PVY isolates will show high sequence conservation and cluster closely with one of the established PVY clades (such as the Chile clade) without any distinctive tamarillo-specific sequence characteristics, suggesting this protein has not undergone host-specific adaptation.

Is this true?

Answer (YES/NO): NO